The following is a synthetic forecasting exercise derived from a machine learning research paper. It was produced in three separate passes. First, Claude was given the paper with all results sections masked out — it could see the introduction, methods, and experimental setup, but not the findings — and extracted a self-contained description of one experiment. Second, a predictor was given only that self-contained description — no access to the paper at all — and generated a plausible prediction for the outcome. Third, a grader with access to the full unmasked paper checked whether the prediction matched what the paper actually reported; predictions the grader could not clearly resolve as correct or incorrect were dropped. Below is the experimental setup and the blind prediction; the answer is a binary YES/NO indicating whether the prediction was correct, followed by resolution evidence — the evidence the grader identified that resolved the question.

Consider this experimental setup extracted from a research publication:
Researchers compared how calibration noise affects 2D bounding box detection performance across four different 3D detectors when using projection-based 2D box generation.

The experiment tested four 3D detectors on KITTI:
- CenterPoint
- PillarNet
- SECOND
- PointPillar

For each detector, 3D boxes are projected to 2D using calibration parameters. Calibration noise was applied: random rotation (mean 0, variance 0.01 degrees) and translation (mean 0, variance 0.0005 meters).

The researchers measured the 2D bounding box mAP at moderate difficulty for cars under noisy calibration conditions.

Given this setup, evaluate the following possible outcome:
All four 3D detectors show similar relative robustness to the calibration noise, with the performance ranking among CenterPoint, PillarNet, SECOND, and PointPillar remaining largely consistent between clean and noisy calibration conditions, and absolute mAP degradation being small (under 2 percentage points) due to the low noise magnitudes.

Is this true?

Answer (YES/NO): NO